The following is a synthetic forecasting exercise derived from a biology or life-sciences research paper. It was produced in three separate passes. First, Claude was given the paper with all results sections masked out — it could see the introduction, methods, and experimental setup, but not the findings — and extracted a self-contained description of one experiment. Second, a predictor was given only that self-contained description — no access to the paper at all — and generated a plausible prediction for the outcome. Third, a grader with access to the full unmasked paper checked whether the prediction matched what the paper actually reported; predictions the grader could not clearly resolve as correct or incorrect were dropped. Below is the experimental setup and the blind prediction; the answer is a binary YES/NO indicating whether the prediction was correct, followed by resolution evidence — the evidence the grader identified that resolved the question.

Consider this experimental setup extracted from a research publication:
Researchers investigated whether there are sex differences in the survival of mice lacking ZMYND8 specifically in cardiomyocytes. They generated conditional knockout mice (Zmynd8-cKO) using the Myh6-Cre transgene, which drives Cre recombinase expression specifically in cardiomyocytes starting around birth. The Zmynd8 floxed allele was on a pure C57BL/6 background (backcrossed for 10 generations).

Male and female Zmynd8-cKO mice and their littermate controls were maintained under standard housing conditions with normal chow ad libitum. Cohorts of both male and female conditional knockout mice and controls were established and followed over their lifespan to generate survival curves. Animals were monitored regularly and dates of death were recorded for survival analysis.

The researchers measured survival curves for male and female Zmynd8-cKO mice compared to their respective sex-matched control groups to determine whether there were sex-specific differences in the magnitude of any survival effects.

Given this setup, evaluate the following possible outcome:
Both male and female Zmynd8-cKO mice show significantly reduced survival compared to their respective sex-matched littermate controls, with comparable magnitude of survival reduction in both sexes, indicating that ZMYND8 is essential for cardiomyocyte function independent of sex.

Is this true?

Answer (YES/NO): NO